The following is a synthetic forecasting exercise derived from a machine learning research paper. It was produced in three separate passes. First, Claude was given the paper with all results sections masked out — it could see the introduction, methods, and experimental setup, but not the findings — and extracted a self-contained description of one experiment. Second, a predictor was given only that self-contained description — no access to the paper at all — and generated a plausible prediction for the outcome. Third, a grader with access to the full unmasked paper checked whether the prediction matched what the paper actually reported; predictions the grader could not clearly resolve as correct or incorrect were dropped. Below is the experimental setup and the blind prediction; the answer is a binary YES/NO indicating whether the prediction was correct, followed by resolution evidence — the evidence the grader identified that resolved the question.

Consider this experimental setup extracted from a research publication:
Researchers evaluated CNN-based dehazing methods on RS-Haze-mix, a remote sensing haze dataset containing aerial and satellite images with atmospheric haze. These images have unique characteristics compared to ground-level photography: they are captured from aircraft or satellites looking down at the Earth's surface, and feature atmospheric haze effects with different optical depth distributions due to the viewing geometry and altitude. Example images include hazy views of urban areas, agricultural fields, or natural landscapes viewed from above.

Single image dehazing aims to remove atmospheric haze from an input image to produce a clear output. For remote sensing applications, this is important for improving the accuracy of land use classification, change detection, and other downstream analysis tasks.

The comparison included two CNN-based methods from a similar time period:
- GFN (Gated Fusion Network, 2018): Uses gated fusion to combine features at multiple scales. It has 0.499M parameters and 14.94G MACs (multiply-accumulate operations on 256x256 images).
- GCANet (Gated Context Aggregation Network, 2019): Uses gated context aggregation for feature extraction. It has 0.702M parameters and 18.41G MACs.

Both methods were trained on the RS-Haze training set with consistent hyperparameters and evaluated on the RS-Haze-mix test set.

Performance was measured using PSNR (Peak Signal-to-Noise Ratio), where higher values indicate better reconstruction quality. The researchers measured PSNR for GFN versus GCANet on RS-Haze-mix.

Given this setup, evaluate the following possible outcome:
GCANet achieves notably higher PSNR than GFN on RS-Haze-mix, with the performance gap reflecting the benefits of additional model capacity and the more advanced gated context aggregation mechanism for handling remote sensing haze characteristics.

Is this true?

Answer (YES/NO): YES